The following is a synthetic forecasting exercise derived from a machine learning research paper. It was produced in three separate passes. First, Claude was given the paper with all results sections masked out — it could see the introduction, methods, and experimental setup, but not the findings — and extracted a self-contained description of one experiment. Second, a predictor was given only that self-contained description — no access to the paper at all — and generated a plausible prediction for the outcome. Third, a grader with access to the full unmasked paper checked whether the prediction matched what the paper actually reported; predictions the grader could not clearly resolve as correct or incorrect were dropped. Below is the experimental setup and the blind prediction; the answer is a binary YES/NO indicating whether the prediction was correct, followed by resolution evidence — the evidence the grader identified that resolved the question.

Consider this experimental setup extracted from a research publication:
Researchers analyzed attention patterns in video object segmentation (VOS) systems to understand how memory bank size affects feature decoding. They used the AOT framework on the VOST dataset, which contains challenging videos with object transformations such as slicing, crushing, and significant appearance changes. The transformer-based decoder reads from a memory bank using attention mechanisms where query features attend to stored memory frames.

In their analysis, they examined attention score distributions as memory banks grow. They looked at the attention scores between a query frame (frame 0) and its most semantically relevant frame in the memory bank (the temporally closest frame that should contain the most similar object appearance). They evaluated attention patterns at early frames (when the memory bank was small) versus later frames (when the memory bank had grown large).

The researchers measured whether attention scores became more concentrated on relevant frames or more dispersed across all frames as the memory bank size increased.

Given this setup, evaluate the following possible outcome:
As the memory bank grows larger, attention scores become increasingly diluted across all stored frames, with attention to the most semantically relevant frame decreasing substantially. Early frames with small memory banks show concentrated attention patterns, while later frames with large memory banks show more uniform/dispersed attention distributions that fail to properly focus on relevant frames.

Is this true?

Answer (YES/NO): YES